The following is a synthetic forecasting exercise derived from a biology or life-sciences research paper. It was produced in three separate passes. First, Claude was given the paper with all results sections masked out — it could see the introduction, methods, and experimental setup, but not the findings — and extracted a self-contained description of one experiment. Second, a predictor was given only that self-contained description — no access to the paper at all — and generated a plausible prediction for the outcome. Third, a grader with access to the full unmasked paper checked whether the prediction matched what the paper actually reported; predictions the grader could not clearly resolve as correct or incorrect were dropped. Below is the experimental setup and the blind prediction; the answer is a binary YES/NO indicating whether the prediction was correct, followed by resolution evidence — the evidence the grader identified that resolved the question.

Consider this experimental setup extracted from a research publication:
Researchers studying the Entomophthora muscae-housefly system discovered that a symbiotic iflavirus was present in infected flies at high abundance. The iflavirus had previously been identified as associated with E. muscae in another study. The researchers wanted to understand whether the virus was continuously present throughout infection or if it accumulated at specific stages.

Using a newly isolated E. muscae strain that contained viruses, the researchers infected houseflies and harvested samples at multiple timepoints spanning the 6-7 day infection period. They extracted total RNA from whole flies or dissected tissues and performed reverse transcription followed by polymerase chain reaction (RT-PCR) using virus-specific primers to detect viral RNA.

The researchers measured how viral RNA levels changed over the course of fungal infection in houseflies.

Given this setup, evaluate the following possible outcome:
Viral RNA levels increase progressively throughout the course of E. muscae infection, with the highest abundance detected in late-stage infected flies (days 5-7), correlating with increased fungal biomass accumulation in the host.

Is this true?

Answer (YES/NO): NO